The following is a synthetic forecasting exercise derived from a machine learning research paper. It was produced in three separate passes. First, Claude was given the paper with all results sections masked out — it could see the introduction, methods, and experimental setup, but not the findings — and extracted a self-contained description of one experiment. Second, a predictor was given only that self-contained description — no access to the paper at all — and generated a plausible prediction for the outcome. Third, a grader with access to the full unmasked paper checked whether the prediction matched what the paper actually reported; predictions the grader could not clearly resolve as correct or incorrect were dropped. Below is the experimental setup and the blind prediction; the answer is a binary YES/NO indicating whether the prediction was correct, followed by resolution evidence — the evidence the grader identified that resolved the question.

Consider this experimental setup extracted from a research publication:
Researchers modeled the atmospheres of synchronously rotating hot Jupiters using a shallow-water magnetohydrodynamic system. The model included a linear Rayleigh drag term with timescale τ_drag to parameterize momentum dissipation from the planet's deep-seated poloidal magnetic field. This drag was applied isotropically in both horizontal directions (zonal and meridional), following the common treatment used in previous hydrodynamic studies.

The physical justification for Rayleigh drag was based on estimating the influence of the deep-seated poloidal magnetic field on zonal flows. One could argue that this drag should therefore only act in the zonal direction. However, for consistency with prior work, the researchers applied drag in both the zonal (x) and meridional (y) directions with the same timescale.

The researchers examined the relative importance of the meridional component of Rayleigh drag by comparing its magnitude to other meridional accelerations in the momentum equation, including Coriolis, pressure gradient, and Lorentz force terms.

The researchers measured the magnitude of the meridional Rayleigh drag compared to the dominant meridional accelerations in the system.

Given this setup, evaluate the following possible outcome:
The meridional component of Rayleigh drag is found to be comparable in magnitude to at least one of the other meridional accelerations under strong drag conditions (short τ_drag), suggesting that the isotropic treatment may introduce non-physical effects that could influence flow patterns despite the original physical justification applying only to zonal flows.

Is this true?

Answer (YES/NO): NO